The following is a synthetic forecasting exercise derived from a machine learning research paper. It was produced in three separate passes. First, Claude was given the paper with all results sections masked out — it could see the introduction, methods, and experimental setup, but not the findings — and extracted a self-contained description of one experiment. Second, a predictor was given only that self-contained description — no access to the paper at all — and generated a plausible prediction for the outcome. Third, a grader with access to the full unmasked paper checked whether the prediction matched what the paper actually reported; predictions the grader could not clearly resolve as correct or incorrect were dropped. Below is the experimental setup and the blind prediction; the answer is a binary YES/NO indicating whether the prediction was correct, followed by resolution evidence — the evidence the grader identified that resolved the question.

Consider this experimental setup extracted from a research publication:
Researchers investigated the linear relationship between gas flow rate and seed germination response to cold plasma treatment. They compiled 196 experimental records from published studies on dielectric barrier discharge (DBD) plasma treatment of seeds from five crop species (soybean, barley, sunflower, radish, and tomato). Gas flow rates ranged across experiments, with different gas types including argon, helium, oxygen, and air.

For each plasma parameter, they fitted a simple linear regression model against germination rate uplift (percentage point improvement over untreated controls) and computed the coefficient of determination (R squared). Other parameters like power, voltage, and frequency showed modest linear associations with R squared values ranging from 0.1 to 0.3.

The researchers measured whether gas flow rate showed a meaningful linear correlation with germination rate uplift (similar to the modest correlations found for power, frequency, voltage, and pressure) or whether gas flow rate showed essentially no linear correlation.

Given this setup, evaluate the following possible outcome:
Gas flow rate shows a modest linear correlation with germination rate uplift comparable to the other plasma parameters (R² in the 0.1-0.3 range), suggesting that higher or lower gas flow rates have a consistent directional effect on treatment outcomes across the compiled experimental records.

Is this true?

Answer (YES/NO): NO